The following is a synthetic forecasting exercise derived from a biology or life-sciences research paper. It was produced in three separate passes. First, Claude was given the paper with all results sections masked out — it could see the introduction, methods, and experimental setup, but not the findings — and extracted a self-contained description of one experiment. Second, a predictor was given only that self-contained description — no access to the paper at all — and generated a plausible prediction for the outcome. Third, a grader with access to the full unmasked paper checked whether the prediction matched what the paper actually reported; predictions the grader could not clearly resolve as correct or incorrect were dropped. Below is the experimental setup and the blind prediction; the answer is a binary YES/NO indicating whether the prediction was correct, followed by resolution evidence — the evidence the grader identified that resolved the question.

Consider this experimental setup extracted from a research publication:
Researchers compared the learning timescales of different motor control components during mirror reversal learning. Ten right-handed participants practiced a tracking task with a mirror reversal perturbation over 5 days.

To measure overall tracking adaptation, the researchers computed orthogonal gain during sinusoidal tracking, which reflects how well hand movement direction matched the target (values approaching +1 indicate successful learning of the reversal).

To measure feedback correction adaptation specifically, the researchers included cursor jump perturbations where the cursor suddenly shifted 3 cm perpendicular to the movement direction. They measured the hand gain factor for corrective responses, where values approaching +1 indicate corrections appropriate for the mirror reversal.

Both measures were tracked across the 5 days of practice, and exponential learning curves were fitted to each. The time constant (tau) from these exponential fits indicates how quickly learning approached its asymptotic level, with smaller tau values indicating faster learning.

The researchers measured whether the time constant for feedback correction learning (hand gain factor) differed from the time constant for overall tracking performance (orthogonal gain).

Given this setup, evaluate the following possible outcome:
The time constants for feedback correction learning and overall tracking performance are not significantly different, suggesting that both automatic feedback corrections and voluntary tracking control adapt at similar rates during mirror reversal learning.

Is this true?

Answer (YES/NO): NO